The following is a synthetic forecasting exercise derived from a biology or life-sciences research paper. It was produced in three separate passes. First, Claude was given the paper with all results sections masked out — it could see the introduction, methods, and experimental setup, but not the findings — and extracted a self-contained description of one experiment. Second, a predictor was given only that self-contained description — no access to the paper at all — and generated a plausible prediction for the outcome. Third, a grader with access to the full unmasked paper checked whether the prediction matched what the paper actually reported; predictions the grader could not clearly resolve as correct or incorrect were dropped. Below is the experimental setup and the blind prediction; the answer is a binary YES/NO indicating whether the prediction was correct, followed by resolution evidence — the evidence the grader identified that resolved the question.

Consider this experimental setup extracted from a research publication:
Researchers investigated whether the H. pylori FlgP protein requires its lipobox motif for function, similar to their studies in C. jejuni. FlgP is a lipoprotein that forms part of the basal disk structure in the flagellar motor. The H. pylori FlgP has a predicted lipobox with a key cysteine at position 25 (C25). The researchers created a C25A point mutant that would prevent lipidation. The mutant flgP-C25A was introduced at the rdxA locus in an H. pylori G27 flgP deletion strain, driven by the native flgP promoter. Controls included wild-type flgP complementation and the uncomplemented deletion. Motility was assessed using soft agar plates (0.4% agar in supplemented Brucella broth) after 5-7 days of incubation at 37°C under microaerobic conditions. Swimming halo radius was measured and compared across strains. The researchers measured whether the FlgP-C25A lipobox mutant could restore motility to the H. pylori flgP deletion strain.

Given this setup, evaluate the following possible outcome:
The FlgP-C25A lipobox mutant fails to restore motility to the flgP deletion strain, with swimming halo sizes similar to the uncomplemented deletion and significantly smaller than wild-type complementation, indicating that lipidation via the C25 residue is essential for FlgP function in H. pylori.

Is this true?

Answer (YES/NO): YES